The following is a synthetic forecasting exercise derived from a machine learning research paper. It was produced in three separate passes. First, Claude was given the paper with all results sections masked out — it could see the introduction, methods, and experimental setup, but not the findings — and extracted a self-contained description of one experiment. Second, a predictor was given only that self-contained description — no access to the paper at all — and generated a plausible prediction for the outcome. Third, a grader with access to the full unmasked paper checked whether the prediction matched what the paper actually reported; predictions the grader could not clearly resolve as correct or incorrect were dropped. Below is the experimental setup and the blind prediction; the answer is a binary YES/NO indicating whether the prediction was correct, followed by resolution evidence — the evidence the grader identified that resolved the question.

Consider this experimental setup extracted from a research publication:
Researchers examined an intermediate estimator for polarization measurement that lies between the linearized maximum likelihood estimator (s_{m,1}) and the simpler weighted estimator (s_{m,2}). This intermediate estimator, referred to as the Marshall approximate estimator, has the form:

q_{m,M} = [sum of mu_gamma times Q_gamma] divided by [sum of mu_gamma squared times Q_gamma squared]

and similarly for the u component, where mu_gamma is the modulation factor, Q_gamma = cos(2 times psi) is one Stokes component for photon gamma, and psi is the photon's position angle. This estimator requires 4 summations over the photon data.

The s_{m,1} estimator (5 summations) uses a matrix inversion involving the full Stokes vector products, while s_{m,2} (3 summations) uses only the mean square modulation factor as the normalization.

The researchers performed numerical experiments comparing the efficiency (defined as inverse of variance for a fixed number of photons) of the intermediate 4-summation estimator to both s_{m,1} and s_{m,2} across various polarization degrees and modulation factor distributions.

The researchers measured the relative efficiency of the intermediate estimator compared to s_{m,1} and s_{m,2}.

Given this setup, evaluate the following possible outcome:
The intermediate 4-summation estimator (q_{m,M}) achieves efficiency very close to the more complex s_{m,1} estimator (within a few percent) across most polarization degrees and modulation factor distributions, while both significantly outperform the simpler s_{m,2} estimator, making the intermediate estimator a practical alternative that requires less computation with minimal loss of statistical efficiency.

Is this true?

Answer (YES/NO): NO